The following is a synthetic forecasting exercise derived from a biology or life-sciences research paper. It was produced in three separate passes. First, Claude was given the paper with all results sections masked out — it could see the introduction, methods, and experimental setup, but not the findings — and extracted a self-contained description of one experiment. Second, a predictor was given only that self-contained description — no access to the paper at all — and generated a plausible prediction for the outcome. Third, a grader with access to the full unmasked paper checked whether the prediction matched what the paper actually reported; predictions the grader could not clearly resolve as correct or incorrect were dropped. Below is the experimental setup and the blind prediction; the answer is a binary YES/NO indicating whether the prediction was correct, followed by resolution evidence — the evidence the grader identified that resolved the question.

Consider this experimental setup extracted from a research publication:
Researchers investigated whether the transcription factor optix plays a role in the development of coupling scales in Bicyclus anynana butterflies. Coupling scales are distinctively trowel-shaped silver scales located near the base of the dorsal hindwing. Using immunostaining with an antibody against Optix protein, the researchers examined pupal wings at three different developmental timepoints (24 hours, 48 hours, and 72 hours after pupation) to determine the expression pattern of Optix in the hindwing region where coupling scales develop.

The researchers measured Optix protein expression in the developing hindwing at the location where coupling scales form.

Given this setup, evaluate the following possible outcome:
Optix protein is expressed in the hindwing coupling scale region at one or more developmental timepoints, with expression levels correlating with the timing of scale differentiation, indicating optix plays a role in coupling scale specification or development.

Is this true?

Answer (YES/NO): YES